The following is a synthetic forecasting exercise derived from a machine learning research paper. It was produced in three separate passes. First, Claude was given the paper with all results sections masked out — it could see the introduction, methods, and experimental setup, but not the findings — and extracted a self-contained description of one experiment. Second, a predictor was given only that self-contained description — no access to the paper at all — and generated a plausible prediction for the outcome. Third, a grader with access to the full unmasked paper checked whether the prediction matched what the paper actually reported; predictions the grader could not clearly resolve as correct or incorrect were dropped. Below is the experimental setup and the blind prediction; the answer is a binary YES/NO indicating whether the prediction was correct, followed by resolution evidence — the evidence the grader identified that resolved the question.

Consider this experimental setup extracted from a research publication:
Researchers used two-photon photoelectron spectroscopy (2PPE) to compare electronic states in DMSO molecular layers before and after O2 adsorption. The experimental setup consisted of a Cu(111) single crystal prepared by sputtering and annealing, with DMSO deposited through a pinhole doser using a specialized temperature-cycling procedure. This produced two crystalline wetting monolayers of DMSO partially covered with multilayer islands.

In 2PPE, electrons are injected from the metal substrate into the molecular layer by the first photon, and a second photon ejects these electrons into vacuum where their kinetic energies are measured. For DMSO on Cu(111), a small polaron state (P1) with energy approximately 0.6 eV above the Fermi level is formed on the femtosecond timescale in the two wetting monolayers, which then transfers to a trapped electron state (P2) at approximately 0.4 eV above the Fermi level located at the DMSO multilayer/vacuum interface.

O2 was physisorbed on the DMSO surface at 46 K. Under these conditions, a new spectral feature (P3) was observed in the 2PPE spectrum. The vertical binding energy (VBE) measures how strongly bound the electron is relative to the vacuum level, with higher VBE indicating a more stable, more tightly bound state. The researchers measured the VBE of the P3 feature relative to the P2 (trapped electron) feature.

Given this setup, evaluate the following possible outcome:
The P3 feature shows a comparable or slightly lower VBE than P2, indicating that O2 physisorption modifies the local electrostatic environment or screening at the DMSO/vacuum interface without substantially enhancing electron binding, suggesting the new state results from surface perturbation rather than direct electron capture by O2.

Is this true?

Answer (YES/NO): NO